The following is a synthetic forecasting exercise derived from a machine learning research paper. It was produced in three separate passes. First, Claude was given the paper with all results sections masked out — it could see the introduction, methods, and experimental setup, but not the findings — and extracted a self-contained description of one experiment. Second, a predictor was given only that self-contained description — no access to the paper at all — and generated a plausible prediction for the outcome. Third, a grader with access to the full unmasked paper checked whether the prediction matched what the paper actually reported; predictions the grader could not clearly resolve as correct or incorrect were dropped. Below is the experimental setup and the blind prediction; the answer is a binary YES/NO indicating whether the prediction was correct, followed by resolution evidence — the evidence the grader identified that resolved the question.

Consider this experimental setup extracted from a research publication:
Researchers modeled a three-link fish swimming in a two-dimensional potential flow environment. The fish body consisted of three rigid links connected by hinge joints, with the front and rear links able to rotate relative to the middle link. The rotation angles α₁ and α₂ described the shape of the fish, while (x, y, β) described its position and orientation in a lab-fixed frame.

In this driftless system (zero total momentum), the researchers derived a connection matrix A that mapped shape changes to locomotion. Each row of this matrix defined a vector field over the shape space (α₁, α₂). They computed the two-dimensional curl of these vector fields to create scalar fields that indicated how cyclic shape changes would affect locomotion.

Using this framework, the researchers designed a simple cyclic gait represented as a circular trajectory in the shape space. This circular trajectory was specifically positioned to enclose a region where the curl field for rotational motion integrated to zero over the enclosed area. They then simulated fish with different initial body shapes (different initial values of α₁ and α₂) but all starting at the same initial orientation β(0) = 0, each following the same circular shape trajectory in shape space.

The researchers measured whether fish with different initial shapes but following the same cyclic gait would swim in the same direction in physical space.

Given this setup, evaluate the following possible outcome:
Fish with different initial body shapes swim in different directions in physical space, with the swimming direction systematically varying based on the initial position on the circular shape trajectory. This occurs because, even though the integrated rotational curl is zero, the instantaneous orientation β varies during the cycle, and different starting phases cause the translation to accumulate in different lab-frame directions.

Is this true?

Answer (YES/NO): YES